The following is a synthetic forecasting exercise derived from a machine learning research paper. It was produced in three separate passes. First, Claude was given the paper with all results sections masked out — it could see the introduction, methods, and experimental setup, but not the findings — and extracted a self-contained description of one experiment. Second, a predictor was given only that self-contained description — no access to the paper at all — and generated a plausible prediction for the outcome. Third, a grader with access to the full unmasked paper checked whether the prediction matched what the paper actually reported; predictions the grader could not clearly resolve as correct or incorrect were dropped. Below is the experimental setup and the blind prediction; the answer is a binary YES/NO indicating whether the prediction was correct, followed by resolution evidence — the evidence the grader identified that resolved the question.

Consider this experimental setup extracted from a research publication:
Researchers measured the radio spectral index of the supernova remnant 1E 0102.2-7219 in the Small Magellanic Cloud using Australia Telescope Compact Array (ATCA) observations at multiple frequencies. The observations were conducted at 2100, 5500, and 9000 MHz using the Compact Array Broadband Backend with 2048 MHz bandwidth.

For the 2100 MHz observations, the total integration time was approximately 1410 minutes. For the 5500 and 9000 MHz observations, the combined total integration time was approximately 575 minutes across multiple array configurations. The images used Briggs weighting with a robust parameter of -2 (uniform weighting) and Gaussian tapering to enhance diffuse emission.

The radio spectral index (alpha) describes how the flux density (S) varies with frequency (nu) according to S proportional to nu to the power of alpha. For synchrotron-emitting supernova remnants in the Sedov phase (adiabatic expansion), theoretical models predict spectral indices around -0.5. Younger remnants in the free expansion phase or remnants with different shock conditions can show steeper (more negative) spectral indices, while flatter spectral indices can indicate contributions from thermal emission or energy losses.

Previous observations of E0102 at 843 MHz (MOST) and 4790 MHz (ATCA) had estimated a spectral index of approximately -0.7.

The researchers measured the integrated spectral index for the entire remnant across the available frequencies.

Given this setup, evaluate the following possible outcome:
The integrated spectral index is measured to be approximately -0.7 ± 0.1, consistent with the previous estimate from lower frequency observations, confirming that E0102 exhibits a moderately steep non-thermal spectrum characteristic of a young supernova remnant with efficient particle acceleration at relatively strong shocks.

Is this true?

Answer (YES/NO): NO